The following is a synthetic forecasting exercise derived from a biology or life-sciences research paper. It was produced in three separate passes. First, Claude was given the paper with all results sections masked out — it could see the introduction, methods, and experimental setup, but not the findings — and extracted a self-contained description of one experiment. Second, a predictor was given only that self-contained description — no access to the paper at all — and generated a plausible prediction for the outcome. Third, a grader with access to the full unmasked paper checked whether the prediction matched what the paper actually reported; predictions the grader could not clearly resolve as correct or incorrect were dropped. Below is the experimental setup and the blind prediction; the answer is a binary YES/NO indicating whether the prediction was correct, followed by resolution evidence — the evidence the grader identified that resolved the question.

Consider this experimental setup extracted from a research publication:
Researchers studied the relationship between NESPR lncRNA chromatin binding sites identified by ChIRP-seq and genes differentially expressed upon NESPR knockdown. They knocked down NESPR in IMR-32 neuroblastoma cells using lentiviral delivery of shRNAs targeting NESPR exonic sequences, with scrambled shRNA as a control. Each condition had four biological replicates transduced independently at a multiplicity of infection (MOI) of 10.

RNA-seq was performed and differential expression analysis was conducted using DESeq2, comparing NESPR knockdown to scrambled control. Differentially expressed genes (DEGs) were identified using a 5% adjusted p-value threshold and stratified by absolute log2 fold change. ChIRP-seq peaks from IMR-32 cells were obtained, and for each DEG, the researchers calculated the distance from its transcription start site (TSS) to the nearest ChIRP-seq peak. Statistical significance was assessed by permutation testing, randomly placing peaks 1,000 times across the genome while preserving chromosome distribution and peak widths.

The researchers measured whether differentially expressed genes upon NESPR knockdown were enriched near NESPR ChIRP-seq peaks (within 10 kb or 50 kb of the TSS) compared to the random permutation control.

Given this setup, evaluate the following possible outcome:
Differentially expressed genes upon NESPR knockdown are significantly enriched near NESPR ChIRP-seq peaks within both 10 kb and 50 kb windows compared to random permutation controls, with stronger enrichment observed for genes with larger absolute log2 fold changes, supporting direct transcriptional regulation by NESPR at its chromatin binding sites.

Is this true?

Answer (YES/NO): NO